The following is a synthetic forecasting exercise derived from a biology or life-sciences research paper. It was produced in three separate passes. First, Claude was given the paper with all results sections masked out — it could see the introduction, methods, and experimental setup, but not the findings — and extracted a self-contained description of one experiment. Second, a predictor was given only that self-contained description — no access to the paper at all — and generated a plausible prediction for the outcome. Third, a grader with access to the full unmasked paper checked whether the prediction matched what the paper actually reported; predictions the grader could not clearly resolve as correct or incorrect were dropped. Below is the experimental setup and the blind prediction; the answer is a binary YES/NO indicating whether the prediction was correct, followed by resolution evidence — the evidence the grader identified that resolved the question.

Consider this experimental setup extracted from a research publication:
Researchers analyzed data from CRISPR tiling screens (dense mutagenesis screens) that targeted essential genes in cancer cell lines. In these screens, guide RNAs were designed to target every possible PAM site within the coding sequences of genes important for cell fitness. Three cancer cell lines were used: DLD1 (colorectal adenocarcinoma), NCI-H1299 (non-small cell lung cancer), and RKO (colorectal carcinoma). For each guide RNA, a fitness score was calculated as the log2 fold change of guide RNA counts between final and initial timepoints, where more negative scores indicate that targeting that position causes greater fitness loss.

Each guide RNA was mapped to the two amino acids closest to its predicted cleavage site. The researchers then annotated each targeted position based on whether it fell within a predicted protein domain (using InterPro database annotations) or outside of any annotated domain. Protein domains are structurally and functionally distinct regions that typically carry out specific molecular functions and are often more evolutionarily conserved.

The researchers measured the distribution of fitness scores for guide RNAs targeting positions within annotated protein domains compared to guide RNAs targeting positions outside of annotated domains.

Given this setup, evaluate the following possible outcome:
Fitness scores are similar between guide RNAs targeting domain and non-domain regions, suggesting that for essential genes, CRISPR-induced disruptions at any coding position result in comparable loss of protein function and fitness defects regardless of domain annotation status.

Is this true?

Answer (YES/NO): NO